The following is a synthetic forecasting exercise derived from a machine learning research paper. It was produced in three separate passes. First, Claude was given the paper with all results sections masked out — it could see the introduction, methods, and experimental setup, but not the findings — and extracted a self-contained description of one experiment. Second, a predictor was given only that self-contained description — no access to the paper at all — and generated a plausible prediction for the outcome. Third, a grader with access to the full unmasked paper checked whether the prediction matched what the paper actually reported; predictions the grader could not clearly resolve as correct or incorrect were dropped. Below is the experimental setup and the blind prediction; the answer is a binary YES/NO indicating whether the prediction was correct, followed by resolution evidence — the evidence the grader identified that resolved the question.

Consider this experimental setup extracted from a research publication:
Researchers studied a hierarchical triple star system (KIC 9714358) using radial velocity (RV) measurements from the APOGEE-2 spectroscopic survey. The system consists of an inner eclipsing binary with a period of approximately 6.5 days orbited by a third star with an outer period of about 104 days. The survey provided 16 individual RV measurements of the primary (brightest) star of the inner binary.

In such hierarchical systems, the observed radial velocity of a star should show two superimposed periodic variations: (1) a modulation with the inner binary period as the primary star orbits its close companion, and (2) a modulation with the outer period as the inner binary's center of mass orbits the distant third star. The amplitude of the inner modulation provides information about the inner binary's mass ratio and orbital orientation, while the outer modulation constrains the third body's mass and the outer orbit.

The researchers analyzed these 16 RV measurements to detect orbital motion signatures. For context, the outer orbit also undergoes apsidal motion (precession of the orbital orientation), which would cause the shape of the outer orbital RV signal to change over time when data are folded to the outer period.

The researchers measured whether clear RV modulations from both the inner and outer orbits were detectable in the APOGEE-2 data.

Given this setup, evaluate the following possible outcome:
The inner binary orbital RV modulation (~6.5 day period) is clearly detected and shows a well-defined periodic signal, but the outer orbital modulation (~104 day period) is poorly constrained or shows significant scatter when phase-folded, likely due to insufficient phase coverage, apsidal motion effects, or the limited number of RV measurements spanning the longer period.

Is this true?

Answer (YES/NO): NO